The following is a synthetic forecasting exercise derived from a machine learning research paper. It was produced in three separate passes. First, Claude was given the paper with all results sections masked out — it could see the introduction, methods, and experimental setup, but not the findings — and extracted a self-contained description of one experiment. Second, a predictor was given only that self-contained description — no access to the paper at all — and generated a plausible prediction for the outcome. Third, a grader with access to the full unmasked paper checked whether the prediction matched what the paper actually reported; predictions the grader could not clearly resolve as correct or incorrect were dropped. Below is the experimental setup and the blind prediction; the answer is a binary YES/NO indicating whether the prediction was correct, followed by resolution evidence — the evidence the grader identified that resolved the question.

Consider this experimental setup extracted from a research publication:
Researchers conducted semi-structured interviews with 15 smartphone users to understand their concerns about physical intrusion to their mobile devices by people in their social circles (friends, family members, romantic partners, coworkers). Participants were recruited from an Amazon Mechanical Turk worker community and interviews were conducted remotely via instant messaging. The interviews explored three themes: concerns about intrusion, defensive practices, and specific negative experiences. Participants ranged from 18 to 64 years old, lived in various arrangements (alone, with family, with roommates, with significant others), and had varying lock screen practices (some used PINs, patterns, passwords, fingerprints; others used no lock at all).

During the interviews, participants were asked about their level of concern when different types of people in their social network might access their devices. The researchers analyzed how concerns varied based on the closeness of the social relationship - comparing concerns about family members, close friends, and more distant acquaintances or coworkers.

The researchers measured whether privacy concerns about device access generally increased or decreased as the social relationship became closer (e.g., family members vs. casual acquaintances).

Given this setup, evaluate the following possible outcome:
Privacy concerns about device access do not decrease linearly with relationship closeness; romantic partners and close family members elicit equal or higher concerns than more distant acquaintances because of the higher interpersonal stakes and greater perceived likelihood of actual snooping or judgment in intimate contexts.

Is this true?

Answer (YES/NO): YES